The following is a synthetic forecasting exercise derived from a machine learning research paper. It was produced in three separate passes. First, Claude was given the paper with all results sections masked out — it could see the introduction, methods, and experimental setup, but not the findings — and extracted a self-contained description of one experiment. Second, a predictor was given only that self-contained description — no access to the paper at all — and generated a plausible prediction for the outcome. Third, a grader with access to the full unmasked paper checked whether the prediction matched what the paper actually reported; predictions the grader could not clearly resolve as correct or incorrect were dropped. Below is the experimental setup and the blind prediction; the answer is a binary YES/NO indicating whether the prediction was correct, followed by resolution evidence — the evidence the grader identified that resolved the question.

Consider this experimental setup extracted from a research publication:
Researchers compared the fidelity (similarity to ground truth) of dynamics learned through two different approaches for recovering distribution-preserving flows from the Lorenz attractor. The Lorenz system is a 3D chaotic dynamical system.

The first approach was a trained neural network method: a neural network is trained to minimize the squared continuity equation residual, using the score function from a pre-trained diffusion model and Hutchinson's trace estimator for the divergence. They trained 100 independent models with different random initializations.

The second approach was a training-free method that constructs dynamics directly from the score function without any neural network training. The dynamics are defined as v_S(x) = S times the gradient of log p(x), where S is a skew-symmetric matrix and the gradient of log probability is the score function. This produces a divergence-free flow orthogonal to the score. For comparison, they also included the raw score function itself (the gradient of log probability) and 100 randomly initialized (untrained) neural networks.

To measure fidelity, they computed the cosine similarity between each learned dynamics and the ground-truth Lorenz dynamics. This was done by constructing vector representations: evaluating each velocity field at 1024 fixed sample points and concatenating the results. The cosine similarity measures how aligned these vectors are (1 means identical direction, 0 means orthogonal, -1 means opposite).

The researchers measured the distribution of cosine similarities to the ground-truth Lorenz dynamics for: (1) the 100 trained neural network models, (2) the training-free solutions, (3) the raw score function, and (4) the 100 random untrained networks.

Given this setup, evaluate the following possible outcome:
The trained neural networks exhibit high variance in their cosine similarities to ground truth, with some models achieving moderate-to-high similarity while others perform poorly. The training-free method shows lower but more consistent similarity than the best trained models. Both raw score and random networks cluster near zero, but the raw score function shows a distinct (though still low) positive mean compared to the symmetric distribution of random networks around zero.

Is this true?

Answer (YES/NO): NO